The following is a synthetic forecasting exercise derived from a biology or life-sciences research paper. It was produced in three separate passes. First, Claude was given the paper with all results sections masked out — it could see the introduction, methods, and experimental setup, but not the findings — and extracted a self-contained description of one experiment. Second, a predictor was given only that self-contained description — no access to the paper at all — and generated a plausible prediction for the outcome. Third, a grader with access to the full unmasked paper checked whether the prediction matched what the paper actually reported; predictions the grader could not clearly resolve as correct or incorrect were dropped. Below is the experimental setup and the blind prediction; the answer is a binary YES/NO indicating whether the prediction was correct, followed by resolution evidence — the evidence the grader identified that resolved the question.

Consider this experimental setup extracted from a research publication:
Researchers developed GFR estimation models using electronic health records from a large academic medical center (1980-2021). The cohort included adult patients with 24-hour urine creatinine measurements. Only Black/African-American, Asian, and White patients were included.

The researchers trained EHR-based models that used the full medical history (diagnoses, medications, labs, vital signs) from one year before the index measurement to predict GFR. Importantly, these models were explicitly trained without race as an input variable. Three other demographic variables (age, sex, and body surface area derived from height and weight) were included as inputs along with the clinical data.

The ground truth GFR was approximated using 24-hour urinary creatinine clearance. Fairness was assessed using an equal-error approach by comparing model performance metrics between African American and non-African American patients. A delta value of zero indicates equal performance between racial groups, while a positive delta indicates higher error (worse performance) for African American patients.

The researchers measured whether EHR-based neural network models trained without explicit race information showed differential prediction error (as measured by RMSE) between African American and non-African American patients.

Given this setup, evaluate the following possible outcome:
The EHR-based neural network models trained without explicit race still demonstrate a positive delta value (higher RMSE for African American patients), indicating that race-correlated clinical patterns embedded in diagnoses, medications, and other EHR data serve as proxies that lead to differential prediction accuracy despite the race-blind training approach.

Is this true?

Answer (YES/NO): YES